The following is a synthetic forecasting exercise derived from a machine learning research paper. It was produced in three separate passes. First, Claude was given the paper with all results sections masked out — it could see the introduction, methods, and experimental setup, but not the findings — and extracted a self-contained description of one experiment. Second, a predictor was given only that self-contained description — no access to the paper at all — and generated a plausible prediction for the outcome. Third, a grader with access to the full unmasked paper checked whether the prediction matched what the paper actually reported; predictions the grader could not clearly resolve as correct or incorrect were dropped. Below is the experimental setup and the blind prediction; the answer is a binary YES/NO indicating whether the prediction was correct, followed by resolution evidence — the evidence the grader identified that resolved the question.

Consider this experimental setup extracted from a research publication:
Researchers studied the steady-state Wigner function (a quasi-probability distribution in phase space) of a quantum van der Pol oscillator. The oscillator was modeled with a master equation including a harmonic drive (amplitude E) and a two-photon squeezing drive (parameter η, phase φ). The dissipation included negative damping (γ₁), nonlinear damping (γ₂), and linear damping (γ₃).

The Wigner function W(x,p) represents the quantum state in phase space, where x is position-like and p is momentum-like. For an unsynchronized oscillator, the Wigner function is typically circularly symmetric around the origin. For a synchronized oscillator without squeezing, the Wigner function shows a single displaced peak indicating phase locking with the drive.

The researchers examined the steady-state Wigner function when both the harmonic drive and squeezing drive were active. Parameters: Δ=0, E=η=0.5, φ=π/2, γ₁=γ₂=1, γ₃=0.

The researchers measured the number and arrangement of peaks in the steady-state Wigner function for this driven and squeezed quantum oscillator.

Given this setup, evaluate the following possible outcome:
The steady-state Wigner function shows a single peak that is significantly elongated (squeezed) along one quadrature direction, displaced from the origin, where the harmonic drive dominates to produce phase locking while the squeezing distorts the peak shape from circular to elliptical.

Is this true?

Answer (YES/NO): NO